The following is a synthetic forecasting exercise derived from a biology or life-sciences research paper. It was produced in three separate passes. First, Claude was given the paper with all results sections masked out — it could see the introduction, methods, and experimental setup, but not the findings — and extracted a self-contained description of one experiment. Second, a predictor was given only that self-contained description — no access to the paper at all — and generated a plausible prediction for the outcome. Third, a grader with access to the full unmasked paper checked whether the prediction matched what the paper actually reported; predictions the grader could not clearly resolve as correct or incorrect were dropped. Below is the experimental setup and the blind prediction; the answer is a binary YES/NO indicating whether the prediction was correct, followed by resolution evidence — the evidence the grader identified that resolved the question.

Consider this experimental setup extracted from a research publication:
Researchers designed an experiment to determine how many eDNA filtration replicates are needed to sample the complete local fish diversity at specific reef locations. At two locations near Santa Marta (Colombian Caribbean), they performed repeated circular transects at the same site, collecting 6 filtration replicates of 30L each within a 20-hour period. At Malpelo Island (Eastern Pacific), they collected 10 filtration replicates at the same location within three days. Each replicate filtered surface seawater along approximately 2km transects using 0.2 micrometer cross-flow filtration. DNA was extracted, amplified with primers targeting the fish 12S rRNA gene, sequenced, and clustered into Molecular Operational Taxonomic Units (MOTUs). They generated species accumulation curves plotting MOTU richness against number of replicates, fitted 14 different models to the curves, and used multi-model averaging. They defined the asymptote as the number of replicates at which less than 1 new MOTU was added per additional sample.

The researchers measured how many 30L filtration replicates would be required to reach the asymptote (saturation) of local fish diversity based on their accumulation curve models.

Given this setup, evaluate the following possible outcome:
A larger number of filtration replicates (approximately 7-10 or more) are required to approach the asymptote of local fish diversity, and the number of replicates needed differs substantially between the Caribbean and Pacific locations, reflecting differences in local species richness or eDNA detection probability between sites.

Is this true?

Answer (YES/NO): NO